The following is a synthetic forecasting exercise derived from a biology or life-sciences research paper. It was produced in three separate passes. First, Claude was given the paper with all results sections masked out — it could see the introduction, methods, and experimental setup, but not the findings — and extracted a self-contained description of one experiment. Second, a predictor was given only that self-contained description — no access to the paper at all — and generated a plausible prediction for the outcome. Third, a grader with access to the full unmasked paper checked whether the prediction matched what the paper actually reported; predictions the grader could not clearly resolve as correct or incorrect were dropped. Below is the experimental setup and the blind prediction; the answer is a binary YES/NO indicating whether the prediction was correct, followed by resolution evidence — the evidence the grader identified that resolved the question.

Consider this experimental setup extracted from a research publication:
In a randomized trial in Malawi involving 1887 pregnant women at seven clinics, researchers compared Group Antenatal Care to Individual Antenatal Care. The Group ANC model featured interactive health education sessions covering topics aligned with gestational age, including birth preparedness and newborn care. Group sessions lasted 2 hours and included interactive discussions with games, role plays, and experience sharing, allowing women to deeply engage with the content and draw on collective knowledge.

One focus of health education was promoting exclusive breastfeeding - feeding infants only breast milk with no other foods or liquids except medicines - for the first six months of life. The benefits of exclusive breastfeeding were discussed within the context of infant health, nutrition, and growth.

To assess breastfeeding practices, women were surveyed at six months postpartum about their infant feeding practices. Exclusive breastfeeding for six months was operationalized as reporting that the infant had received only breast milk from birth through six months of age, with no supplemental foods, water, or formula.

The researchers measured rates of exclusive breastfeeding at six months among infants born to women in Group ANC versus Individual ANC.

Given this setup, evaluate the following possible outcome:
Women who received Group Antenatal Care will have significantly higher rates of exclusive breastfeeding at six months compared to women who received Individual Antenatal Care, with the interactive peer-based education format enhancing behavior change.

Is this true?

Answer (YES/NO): NO